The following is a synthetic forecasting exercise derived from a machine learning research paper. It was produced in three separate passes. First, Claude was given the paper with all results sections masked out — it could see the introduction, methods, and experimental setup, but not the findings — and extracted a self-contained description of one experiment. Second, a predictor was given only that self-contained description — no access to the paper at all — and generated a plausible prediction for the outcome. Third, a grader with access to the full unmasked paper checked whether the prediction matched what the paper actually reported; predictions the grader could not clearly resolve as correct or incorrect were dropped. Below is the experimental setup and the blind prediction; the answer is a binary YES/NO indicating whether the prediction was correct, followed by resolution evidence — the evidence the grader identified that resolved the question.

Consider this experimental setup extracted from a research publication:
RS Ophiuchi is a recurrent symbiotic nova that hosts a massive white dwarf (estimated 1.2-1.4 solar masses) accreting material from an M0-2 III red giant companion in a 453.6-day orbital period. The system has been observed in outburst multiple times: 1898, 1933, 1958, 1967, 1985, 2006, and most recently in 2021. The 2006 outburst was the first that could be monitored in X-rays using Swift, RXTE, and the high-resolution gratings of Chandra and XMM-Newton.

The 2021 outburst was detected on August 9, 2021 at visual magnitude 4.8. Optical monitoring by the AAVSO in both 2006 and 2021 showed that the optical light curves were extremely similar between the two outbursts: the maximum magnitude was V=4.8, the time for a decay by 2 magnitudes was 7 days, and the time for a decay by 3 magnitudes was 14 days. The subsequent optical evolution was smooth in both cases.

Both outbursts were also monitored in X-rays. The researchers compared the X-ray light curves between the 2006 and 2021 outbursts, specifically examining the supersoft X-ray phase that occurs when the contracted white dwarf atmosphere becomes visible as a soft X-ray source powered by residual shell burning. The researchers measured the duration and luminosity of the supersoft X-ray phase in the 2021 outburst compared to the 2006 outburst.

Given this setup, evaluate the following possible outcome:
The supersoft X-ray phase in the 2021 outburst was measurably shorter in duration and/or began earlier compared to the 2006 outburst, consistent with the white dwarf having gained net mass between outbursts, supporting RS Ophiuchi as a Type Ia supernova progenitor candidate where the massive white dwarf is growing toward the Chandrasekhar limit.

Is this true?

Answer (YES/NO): NO